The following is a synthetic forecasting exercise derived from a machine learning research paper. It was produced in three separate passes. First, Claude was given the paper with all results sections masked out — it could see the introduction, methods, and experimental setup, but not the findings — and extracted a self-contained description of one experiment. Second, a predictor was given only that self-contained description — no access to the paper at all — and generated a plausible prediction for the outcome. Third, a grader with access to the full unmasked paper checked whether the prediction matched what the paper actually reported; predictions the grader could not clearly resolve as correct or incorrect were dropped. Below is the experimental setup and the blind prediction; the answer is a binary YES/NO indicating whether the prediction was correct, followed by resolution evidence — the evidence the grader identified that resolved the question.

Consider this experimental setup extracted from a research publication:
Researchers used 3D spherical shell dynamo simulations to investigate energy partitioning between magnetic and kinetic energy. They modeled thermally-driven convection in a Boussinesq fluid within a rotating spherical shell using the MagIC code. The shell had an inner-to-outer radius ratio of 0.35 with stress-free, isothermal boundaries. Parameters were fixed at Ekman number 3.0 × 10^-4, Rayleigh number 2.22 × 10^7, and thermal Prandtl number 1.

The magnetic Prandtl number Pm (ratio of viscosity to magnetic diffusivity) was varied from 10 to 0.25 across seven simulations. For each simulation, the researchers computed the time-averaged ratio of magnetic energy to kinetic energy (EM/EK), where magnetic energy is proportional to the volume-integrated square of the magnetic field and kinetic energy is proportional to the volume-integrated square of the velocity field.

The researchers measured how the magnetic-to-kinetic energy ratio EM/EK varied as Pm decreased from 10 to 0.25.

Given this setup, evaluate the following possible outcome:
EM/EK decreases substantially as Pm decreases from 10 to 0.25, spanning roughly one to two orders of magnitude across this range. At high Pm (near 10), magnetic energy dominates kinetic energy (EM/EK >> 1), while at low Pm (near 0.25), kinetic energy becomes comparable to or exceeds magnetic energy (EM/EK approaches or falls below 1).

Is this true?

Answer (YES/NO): NO